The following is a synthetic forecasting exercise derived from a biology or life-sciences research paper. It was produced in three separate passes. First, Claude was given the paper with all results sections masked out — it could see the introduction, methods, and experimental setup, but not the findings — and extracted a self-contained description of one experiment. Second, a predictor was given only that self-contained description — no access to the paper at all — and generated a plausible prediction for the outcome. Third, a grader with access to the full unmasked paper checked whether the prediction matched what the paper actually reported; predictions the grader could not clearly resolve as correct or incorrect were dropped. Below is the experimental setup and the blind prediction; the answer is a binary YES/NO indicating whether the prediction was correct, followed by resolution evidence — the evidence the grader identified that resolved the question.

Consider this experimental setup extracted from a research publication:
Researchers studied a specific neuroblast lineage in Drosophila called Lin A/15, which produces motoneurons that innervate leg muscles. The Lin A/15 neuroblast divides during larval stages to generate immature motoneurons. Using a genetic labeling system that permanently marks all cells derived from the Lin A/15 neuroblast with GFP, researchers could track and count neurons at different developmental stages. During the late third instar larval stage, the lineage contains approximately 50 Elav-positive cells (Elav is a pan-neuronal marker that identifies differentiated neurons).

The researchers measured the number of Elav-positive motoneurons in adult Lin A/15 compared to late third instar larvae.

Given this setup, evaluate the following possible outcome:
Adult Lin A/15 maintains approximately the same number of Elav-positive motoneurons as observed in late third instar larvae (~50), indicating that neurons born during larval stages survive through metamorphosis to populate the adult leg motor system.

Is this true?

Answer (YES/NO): NO